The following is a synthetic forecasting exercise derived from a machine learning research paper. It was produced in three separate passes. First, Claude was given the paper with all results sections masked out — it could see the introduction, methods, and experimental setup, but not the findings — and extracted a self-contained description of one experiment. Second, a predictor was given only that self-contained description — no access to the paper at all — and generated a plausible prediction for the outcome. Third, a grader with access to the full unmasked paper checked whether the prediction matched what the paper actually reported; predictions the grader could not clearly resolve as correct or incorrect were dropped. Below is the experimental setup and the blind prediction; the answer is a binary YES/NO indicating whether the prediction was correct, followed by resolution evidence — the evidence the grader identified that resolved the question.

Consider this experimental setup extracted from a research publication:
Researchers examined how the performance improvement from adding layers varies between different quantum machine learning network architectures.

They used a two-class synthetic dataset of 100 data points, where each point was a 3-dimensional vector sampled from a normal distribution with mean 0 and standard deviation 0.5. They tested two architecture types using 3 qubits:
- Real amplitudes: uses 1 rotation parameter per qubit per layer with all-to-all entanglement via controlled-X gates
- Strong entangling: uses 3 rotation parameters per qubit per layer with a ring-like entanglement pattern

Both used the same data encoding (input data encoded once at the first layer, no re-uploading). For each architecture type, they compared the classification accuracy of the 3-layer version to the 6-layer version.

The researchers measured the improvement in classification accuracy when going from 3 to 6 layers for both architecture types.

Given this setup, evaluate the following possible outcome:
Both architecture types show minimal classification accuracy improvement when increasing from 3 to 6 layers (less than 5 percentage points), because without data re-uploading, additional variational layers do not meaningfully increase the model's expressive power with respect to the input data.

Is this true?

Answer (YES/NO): NO